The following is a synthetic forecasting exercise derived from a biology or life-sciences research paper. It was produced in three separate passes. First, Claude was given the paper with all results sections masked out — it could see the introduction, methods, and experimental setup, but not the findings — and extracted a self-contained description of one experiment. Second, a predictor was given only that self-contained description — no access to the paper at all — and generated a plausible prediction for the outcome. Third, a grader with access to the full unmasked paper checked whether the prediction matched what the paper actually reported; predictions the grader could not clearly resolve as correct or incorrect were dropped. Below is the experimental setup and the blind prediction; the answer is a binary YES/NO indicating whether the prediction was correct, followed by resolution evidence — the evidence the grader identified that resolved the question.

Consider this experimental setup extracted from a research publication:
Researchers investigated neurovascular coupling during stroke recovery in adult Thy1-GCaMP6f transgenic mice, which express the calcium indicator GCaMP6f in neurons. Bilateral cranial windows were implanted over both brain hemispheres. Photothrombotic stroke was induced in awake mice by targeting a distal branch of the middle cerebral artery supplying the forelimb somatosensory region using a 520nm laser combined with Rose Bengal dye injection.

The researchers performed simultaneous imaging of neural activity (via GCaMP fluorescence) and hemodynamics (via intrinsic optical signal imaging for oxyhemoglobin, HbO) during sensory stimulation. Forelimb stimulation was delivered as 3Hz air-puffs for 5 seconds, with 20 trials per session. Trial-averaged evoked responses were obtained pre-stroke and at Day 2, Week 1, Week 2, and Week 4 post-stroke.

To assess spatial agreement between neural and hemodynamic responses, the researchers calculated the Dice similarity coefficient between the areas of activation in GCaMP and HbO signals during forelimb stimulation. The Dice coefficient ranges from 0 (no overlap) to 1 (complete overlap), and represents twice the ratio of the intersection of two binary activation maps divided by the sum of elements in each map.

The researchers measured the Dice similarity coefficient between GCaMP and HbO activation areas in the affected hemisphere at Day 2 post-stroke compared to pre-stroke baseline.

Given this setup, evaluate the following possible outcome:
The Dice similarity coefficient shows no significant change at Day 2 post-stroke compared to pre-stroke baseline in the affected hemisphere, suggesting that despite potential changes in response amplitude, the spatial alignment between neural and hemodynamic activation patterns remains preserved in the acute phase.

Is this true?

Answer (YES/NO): NO